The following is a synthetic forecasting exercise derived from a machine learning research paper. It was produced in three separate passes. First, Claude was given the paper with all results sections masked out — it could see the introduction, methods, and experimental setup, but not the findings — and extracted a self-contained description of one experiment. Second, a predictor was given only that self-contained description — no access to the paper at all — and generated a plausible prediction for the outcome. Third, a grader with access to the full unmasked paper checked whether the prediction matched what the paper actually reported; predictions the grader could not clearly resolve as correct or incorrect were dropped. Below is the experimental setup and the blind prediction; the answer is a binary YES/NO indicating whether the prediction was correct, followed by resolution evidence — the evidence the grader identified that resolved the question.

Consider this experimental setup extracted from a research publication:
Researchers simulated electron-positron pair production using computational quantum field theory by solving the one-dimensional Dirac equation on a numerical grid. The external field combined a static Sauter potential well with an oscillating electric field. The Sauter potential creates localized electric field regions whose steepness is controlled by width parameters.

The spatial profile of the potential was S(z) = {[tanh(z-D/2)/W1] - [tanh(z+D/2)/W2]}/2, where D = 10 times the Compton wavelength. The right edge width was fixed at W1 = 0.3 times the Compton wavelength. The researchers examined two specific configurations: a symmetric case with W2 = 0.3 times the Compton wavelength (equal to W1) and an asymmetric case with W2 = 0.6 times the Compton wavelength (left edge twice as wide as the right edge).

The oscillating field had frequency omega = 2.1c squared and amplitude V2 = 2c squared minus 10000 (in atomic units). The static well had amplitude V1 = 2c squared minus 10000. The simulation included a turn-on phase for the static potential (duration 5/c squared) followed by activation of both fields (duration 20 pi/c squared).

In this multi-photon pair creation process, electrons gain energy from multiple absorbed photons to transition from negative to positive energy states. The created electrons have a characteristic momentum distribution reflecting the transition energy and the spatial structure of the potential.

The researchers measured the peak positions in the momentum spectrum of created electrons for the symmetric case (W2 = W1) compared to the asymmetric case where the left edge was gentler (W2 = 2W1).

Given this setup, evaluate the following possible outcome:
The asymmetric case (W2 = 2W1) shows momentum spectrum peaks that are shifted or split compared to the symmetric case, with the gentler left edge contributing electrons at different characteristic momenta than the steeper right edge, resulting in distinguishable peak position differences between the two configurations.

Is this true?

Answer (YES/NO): NO